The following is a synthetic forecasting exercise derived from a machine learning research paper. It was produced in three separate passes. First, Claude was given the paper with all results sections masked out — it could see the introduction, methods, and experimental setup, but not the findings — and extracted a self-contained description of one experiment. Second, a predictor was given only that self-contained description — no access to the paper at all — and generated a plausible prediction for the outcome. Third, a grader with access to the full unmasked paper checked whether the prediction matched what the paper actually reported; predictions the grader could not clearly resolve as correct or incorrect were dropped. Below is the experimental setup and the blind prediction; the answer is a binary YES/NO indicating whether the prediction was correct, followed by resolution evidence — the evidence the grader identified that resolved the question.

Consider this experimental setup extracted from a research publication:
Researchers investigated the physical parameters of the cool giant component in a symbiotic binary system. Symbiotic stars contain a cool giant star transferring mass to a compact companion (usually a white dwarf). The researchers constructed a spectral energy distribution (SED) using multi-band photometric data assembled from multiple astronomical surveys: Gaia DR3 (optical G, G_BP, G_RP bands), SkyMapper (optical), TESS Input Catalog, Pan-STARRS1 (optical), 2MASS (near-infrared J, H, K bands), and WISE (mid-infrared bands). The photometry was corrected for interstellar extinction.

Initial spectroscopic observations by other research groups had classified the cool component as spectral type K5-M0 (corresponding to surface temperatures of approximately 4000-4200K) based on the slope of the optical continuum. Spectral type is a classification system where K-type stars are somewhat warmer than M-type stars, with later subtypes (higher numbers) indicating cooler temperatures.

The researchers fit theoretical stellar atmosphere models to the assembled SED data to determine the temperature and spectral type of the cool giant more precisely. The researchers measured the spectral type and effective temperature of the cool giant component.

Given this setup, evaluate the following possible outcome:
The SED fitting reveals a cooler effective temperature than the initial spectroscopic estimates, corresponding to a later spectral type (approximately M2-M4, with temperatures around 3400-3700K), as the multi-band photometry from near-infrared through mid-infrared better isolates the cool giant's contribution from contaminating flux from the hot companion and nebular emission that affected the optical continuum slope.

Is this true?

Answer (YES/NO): NO